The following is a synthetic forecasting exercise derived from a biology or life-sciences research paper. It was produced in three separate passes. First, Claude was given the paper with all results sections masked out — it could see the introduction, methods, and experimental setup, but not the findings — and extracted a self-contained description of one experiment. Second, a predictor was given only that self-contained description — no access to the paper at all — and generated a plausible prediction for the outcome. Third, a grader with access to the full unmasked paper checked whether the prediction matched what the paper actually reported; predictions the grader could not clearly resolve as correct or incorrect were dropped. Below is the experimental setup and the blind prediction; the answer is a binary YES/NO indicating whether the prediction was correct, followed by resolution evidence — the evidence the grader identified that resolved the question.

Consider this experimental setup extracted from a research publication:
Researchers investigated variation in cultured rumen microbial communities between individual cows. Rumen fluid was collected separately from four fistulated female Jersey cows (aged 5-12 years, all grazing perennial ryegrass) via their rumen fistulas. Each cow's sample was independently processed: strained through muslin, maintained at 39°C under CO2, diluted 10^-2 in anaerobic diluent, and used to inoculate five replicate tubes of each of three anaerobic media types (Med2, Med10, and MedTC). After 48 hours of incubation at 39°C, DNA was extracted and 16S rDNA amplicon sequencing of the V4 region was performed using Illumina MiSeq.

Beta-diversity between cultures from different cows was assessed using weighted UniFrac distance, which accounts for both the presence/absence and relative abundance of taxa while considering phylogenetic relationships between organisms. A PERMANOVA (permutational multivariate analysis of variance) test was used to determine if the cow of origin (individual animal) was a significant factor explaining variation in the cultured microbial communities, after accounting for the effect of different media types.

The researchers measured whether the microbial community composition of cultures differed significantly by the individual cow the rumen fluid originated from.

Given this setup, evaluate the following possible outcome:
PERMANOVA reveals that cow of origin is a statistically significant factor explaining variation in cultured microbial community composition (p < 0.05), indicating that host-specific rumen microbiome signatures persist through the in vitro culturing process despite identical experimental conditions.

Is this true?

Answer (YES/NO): NO